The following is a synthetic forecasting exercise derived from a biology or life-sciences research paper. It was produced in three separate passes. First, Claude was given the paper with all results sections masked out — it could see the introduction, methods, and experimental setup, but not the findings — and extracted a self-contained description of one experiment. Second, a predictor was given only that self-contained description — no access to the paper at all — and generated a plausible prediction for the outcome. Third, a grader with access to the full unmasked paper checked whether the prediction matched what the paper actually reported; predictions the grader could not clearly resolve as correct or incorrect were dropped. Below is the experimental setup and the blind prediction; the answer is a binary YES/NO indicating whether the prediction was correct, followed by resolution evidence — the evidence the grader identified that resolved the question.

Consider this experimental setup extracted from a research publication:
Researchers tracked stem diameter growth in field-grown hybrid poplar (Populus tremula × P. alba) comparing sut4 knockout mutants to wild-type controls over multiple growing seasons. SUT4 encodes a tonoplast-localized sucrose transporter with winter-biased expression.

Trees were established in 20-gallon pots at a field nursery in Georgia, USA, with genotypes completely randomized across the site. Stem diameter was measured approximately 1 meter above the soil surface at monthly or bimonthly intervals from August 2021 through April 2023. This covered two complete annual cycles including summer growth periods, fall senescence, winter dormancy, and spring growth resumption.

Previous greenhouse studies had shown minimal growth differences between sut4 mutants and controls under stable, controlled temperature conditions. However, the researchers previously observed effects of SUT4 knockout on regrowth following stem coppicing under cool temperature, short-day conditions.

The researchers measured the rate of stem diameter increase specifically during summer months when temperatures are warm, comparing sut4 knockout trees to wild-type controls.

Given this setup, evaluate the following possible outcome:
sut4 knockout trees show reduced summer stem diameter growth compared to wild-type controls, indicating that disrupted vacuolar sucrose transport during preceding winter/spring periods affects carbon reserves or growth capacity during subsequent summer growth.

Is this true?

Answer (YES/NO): NO